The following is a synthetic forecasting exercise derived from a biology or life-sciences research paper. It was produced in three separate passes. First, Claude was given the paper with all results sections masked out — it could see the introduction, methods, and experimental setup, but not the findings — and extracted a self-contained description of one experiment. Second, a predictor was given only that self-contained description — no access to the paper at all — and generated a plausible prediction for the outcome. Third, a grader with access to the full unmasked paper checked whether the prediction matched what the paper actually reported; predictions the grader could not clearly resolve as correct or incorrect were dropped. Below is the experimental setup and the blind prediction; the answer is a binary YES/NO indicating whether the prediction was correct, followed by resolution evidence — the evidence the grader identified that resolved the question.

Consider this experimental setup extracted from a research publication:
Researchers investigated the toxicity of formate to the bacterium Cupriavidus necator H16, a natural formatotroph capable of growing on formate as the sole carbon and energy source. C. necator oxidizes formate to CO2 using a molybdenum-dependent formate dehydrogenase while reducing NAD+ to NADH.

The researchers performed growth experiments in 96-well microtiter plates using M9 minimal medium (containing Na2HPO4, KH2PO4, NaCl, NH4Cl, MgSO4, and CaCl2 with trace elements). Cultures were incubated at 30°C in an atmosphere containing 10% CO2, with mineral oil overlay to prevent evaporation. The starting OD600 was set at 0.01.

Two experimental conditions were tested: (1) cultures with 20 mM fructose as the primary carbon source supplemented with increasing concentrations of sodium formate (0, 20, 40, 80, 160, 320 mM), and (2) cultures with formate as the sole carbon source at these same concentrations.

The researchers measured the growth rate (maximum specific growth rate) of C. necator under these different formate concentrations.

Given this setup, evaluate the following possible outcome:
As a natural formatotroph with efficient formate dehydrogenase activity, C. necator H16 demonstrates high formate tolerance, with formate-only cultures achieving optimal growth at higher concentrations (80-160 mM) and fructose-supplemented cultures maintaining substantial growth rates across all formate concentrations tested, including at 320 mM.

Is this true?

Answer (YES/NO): NO